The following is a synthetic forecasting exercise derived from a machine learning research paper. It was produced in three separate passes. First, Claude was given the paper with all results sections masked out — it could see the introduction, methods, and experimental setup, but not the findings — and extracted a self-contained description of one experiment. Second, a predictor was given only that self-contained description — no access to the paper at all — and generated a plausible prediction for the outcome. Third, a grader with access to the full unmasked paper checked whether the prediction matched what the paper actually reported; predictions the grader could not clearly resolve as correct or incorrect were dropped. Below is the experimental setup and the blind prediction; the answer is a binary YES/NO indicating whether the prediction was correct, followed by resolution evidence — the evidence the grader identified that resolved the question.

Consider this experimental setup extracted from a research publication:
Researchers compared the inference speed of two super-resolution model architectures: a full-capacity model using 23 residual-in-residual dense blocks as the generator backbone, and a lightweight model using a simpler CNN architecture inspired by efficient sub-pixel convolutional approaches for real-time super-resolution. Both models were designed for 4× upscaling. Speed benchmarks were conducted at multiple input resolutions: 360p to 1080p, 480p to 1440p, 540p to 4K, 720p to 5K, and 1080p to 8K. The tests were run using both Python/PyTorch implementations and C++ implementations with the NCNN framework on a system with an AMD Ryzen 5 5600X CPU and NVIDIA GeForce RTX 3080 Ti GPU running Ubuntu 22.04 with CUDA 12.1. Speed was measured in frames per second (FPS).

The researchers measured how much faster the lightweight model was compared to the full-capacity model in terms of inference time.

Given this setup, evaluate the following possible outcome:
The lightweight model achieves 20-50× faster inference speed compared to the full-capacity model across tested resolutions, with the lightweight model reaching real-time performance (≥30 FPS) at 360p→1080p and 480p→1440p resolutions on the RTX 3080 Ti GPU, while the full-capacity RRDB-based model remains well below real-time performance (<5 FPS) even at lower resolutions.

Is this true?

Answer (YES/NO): NO